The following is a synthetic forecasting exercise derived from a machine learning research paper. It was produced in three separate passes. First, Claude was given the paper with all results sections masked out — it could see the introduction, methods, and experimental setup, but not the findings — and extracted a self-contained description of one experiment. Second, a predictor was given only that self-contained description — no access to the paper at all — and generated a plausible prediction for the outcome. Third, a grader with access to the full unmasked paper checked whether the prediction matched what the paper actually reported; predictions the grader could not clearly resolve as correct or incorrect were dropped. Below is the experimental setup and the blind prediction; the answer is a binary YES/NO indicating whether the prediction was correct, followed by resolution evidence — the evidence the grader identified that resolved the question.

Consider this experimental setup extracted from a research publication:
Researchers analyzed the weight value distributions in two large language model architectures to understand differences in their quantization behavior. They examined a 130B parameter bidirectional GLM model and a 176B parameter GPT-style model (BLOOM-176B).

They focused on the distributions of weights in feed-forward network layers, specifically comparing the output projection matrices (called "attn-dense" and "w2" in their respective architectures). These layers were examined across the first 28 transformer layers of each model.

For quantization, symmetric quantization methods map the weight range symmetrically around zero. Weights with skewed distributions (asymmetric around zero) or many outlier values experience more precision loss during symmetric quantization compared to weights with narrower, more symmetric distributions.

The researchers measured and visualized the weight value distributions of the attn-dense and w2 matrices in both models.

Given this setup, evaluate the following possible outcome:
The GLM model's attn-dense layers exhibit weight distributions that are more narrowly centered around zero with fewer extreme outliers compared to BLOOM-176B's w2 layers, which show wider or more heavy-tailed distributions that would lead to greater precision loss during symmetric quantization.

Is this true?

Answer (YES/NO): YES